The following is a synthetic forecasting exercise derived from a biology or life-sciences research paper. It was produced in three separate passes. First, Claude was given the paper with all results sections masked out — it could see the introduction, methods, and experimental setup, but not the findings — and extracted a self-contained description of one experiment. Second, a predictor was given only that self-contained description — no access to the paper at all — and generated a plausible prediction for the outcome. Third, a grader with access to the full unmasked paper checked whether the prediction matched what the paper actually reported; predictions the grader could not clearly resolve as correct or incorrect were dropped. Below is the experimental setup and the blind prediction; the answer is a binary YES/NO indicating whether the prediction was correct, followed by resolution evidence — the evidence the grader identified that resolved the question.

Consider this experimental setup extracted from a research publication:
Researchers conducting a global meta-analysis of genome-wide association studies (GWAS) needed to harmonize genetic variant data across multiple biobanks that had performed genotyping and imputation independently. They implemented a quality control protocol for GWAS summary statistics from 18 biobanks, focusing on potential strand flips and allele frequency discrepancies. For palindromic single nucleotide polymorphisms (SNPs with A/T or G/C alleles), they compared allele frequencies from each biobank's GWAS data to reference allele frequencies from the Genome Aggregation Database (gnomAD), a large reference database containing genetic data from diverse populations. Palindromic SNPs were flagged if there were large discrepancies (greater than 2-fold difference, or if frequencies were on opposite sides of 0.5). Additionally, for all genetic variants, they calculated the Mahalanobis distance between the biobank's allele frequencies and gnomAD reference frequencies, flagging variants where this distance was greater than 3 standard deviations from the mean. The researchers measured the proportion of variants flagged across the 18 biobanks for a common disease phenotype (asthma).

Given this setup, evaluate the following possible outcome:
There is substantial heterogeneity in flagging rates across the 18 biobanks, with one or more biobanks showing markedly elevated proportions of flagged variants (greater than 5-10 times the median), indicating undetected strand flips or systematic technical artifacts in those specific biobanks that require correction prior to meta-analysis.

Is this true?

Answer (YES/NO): NO